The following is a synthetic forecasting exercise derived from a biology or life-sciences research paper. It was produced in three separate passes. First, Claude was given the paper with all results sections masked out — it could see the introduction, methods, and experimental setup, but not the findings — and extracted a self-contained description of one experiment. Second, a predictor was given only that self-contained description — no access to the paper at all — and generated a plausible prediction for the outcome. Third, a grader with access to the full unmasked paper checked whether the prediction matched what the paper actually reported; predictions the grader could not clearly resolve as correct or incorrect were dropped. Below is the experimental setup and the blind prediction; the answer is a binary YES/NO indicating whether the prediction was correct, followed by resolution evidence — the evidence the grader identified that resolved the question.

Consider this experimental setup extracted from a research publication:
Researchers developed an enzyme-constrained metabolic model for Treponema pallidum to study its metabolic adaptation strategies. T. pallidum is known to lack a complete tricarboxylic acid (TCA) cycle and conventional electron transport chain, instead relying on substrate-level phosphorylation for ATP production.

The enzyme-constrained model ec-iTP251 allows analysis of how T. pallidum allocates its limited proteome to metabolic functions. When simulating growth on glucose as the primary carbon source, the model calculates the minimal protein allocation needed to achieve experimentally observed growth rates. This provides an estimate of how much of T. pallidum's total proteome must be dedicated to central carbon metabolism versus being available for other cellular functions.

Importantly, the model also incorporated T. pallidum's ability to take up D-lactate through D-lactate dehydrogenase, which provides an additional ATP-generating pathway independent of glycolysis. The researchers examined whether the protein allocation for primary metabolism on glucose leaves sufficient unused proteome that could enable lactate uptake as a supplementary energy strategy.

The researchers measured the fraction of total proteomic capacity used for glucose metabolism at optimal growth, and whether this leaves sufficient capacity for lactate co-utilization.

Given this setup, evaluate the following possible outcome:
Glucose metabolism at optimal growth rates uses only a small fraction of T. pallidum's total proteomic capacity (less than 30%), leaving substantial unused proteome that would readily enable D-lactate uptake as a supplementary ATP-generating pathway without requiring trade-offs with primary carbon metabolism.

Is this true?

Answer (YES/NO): YES